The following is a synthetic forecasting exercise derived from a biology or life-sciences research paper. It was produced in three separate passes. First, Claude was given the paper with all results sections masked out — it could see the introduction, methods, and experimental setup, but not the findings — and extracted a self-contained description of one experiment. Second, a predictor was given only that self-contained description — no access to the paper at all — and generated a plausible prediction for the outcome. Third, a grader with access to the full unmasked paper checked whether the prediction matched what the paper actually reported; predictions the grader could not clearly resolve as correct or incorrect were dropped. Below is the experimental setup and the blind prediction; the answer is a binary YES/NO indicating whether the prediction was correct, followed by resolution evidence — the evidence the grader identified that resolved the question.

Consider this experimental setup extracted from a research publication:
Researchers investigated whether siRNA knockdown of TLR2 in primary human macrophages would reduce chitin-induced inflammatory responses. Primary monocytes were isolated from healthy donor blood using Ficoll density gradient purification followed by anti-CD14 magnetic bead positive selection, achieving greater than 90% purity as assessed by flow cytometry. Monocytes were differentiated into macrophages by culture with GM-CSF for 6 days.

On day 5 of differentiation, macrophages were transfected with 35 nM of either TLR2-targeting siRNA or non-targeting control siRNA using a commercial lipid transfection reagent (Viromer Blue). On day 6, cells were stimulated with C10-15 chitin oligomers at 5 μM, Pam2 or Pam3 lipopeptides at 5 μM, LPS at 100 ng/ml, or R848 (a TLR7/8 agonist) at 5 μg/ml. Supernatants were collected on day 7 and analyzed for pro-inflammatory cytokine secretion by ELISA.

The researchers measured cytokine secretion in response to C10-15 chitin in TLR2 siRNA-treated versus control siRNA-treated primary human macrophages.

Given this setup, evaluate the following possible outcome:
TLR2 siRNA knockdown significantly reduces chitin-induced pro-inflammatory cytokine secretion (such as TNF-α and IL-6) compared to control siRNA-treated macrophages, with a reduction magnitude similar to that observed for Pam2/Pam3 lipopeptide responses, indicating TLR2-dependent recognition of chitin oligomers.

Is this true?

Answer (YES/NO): YES